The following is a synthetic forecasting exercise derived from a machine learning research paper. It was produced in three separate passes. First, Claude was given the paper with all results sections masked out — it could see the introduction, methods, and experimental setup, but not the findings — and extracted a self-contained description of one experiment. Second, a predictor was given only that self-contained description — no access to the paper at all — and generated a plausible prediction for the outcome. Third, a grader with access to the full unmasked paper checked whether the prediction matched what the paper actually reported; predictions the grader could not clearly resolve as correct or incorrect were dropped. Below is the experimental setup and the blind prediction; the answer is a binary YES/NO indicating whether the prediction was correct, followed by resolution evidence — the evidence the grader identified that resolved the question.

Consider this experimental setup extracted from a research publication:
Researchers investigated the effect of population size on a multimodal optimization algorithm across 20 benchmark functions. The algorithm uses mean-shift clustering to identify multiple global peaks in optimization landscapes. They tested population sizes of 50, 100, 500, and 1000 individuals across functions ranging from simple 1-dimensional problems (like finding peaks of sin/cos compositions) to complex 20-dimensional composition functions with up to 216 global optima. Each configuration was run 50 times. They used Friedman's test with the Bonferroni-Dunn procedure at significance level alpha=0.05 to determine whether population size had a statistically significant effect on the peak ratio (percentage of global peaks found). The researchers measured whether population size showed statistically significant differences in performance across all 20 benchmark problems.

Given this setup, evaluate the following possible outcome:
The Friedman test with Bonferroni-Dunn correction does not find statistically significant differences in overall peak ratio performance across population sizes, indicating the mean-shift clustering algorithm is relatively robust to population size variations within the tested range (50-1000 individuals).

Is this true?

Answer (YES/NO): NO